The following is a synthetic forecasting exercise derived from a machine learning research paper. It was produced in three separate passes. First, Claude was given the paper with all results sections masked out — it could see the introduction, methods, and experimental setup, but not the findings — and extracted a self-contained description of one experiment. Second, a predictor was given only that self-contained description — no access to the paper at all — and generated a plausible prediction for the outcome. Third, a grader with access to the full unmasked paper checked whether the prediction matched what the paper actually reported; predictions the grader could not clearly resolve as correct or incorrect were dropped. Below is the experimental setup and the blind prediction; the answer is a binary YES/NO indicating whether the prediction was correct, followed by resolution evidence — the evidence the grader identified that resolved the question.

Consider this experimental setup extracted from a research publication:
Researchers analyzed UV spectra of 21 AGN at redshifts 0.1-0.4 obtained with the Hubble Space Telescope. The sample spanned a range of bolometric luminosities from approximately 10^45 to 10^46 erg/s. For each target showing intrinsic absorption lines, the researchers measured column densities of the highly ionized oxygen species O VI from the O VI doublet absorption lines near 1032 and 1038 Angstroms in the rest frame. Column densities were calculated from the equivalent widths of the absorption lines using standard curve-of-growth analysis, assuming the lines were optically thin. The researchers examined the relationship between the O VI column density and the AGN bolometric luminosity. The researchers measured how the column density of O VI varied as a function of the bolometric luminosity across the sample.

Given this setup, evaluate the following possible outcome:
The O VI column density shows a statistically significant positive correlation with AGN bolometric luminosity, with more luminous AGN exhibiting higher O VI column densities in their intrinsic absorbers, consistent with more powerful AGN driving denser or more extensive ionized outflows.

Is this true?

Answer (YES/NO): NO